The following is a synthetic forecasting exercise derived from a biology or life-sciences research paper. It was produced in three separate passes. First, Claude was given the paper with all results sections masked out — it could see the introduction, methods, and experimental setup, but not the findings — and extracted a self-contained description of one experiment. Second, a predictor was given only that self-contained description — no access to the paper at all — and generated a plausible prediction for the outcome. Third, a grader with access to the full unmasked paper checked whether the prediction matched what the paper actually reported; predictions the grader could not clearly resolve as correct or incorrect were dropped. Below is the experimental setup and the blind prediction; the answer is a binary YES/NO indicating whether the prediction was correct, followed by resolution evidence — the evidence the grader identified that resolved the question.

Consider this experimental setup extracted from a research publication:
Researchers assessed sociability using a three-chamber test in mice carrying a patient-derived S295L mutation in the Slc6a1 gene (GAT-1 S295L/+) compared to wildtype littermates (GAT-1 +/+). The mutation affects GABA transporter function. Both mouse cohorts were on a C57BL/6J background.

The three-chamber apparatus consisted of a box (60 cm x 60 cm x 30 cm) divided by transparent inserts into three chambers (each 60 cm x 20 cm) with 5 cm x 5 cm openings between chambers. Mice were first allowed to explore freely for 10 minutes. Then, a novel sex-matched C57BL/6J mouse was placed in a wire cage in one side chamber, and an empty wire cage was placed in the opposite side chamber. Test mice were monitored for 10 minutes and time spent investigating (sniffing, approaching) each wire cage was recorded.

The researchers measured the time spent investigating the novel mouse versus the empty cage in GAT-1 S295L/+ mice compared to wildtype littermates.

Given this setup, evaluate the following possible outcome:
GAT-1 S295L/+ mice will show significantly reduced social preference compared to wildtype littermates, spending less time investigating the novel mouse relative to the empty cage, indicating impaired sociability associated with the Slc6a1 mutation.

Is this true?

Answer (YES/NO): NO